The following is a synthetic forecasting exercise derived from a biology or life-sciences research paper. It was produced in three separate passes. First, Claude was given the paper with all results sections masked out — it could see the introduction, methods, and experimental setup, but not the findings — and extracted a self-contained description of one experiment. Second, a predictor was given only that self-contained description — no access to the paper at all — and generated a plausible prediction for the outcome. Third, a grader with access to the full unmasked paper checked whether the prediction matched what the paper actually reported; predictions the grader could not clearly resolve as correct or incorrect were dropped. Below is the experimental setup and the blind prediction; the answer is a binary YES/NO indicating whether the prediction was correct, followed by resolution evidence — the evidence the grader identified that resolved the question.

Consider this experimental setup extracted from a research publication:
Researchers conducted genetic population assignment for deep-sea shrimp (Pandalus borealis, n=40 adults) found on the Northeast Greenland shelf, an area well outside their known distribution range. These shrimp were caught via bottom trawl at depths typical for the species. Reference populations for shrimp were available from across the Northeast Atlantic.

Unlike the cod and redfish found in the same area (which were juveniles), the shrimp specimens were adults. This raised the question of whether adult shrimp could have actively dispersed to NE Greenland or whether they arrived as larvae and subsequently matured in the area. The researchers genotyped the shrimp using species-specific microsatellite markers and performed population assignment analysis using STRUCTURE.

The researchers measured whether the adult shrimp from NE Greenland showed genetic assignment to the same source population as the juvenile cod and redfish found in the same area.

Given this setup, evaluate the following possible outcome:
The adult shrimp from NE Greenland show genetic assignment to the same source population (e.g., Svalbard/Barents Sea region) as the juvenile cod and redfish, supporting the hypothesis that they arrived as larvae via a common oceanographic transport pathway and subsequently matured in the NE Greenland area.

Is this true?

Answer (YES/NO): YES